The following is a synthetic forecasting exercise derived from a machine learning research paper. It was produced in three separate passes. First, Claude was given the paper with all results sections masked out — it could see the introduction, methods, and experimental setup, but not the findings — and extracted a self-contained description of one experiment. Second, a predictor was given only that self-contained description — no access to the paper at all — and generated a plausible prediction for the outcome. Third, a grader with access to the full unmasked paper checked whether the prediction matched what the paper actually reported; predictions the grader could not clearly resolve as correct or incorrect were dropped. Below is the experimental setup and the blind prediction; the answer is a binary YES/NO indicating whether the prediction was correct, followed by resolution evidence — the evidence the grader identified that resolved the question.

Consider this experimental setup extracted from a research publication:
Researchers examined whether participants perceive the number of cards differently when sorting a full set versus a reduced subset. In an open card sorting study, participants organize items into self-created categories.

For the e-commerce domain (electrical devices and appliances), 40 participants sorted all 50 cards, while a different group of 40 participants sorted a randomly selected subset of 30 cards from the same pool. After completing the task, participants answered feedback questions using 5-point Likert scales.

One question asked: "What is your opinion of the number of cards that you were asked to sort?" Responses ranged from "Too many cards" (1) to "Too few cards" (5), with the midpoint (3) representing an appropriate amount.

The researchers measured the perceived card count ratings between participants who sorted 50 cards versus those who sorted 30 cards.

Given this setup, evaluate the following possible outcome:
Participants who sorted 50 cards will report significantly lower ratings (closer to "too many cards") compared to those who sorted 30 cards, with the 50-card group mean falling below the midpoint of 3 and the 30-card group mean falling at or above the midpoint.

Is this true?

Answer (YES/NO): NO